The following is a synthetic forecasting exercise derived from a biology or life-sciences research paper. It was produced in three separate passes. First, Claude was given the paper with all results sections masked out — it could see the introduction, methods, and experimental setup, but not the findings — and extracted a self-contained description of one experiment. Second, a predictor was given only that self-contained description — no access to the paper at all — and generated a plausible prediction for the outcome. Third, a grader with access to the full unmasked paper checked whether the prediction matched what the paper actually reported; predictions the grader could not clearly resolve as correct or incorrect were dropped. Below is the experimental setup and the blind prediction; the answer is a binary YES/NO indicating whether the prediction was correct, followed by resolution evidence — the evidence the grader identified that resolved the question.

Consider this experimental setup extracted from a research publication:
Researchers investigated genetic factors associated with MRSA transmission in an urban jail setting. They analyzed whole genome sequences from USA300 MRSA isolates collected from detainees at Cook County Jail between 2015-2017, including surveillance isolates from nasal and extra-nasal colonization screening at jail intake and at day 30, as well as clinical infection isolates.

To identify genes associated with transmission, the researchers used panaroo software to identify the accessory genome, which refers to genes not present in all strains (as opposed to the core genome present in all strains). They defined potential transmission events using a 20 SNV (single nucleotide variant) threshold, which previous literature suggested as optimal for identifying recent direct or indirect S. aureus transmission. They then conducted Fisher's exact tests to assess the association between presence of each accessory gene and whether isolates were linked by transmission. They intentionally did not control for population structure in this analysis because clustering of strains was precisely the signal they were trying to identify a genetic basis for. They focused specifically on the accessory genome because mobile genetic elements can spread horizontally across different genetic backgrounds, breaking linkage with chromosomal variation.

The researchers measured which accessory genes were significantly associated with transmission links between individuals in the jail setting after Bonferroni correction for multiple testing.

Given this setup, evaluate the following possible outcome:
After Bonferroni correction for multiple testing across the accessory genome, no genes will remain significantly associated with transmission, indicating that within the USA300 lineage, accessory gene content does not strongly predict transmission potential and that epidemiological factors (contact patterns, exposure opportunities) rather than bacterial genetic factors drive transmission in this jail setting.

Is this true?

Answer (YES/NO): NO